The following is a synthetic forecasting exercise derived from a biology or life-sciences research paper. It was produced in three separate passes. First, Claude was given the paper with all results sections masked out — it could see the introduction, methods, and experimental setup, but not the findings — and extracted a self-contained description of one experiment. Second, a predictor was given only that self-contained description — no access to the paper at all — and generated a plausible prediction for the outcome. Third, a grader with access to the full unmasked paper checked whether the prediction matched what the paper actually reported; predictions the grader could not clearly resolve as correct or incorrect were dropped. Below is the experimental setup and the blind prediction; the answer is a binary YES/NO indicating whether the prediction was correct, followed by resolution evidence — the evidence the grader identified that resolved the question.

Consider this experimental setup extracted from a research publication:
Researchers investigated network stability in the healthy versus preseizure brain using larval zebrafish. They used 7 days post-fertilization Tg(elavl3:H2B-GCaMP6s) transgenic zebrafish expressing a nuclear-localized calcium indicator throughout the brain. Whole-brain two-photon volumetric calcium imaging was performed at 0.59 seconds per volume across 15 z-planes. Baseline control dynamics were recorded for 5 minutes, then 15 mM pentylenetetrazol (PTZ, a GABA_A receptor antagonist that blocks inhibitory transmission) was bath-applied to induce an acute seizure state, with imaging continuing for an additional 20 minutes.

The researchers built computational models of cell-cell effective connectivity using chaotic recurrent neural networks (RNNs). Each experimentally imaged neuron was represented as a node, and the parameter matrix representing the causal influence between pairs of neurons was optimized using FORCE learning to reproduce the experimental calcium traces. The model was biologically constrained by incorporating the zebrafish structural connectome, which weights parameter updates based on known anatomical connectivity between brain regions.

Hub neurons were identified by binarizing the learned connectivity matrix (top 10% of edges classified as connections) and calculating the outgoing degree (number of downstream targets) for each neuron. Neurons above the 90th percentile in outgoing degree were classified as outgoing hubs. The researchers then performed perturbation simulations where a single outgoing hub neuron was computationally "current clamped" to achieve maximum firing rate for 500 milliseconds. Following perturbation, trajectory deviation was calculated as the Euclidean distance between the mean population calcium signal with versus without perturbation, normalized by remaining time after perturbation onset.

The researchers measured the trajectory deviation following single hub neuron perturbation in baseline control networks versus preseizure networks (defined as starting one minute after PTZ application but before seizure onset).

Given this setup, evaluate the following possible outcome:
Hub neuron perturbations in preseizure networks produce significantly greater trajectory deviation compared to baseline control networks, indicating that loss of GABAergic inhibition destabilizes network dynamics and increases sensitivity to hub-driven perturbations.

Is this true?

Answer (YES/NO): YES